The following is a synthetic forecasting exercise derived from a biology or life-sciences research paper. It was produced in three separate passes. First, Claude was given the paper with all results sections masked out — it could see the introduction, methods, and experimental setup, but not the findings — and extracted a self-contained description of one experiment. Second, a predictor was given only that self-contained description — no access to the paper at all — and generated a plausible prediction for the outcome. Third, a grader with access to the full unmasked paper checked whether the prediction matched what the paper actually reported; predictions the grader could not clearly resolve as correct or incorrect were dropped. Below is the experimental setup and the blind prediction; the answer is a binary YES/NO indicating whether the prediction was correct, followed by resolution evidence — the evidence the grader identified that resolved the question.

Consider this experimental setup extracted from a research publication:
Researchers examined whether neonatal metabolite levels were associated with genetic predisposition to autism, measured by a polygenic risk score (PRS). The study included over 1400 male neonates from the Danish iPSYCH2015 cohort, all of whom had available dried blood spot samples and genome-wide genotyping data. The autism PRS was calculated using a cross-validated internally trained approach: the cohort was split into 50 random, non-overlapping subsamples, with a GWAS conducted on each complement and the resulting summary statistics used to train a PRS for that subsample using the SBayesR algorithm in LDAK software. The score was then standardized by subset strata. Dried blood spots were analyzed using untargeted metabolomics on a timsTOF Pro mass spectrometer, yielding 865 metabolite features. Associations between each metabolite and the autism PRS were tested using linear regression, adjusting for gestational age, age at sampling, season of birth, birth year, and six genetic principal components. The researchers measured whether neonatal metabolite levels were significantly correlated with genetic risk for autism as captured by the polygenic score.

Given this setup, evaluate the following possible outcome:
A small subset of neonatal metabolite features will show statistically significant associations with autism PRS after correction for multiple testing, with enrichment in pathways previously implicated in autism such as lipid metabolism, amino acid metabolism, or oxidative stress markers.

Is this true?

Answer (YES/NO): NO